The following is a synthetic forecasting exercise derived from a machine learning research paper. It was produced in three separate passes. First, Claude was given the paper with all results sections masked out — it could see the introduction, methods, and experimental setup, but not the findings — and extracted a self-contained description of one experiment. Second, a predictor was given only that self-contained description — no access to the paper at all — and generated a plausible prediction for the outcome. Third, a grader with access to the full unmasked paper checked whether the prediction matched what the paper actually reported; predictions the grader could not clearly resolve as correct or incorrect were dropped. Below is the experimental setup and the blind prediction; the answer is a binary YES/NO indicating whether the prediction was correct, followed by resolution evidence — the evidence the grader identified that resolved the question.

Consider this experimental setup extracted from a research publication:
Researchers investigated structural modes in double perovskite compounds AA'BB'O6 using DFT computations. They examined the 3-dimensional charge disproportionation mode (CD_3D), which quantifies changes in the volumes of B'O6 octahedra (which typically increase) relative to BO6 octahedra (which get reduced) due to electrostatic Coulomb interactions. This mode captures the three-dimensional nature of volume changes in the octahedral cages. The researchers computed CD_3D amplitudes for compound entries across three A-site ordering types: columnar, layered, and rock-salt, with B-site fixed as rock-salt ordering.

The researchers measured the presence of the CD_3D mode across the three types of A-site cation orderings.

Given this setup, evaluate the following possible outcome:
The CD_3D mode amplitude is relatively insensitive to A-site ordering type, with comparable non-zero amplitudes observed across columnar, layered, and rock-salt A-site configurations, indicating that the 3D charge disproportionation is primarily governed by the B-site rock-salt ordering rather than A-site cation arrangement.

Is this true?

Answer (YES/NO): NO